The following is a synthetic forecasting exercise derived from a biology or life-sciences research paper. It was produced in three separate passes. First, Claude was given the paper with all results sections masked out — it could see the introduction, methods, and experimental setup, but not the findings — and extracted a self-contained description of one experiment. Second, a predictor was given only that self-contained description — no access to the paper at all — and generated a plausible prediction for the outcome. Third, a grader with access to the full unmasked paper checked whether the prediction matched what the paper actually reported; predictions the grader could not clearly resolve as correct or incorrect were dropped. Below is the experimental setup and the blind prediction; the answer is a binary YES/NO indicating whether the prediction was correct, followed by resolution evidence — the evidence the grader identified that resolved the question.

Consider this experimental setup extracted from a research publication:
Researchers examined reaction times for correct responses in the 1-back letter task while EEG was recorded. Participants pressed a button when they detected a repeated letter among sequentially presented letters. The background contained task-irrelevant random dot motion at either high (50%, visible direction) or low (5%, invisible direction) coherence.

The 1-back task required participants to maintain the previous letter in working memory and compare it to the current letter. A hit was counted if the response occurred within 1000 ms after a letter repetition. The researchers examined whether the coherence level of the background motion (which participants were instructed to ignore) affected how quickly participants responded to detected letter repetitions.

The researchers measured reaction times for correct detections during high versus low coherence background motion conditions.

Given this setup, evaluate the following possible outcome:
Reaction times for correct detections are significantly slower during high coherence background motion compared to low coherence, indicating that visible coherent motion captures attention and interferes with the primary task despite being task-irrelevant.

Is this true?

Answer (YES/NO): NO